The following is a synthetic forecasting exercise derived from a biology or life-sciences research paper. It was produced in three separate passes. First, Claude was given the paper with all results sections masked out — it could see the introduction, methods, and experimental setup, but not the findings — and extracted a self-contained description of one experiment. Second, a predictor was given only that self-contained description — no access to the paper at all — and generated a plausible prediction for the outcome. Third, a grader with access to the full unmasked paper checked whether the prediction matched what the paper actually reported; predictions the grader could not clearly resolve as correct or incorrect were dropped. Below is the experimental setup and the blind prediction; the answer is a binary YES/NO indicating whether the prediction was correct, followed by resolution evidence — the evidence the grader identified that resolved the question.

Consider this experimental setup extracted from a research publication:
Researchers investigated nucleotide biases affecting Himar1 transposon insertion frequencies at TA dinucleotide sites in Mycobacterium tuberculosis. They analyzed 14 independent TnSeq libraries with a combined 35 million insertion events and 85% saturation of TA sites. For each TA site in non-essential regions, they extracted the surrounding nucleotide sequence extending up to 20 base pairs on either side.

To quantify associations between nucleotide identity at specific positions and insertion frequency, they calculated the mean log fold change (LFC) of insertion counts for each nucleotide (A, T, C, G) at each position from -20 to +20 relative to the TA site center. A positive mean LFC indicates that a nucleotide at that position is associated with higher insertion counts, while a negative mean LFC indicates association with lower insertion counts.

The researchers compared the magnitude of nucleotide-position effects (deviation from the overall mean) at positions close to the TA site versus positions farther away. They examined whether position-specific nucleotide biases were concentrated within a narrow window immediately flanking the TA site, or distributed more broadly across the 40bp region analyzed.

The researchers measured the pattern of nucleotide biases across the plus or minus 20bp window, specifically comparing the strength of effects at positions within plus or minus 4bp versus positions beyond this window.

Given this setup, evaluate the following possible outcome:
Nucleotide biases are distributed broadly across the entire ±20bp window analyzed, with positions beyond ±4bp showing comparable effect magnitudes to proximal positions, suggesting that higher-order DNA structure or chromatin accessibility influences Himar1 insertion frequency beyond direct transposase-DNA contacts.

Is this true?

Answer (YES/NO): NO